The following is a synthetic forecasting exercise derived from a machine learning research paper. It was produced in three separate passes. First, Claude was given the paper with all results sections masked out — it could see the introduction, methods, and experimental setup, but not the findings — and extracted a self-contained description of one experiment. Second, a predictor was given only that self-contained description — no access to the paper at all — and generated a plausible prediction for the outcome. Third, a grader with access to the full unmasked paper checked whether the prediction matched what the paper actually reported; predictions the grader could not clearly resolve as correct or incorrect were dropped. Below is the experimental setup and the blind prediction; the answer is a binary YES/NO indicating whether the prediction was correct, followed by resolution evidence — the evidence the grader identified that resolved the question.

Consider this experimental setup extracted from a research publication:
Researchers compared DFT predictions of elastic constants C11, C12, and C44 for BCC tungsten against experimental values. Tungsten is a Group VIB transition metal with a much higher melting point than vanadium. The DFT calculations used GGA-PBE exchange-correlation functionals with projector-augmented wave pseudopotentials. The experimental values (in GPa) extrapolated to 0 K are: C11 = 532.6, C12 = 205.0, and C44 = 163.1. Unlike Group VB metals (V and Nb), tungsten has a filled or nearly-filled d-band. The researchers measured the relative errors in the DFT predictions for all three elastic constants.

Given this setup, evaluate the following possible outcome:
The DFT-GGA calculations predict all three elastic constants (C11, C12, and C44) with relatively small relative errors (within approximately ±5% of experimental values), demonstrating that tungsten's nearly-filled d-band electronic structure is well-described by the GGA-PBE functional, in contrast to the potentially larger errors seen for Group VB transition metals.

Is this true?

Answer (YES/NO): NO